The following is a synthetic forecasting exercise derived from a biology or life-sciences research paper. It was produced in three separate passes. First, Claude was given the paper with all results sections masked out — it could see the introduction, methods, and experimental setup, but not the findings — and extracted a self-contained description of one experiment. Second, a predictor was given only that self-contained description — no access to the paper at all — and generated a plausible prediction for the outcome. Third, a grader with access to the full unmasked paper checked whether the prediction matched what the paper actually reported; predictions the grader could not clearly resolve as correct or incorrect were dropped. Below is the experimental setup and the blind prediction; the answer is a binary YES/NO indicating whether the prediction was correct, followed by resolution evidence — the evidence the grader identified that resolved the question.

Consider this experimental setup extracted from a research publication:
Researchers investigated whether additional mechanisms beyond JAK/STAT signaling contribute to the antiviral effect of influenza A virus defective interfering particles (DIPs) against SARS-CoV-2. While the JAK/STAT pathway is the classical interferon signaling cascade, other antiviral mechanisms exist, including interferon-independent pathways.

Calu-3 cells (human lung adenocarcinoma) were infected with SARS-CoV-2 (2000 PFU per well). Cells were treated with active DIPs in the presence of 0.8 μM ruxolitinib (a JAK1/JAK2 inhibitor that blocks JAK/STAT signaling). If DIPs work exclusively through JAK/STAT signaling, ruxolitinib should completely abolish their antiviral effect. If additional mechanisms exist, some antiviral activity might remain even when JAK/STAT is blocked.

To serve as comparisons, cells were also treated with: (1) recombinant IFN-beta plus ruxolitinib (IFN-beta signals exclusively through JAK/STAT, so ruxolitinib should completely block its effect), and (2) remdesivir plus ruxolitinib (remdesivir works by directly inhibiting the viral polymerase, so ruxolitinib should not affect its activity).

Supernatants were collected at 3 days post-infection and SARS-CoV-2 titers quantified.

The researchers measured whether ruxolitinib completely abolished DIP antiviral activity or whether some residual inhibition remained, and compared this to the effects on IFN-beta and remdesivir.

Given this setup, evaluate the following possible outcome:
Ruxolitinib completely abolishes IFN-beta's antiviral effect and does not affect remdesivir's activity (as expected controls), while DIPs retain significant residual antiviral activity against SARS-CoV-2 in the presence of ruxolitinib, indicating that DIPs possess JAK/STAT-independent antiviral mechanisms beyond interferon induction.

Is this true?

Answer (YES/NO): NO